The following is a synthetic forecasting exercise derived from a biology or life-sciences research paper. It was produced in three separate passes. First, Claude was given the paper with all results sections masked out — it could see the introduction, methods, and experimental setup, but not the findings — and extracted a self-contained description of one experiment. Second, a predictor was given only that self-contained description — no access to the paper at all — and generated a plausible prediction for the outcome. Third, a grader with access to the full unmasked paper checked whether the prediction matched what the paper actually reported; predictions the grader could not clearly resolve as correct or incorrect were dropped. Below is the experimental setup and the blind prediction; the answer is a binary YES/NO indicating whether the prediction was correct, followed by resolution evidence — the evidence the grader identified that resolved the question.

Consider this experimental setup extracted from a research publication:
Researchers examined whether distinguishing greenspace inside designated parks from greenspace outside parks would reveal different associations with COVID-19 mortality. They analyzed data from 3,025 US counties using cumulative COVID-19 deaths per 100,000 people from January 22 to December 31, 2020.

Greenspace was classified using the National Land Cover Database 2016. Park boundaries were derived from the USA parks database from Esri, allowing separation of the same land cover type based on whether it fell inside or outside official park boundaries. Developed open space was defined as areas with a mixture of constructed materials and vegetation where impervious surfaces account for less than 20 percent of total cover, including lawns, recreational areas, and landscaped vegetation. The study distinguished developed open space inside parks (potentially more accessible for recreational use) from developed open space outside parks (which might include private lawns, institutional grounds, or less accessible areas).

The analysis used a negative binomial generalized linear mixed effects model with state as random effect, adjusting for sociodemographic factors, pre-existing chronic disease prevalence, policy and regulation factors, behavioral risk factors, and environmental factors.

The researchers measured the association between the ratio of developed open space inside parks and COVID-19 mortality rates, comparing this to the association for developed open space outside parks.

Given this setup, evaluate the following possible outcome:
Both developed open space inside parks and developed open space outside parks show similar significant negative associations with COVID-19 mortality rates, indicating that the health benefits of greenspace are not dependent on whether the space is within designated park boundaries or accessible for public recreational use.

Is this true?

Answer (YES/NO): NO